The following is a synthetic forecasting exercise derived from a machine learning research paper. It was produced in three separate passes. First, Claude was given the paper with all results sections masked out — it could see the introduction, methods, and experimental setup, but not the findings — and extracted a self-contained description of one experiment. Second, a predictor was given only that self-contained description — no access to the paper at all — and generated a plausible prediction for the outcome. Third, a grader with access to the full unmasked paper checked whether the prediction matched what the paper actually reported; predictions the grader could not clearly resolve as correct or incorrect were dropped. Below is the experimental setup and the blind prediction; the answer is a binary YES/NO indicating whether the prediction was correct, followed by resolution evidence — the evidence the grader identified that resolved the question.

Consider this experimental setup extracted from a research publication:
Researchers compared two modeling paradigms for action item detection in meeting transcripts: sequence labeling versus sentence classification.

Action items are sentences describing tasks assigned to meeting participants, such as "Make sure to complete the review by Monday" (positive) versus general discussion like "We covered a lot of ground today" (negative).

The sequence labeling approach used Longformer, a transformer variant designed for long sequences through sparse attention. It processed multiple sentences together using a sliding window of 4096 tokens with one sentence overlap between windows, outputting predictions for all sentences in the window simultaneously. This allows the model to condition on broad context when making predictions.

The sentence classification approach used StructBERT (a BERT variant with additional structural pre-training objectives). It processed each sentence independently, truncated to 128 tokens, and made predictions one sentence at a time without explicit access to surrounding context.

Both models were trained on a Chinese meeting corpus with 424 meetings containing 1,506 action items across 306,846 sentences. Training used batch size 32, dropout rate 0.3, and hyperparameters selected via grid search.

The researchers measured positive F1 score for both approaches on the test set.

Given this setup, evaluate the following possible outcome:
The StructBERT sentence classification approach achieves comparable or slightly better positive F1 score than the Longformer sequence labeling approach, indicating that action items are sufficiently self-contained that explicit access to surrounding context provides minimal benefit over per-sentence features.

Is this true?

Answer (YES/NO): YES